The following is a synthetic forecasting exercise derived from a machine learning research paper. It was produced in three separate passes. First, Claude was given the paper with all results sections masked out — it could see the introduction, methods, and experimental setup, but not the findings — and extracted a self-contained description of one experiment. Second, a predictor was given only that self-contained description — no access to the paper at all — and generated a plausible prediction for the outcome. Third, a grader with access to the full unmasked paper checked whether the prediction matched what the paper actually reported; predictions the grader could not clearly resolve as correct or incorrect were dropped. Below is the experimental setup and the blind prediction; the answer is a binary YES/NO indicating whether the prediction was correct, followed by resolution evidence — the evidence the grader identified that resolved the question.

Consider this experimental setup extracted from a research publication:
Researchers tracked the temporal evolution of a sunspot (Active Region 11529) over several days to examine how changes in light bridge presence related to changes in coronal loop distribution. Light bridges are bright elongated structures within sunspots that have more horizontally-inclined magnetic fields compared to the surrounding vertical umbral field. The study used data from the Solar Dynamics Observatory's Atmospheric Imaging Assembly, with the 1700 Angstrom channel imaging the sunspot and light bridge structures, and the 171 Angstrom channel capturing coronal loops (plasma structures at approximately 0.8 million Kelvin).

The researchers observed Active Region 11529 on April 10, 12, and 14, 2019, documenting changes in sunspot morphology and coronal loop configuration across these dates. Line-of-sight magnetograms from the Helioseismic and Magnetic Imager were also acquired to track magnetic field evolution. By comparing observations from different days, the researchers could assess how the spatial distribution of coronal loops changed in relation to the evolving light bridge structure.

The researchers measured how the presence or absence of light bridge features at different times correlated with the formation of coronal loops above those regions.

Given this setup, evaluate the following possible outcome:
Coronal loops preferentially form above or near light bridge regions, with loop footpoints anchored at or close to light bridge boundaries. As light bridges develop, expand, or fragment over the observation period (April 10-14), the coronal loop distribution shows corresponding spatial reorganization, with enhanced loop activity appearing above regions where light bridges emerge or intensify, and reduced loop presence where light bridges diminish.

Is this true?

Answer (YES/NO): NO